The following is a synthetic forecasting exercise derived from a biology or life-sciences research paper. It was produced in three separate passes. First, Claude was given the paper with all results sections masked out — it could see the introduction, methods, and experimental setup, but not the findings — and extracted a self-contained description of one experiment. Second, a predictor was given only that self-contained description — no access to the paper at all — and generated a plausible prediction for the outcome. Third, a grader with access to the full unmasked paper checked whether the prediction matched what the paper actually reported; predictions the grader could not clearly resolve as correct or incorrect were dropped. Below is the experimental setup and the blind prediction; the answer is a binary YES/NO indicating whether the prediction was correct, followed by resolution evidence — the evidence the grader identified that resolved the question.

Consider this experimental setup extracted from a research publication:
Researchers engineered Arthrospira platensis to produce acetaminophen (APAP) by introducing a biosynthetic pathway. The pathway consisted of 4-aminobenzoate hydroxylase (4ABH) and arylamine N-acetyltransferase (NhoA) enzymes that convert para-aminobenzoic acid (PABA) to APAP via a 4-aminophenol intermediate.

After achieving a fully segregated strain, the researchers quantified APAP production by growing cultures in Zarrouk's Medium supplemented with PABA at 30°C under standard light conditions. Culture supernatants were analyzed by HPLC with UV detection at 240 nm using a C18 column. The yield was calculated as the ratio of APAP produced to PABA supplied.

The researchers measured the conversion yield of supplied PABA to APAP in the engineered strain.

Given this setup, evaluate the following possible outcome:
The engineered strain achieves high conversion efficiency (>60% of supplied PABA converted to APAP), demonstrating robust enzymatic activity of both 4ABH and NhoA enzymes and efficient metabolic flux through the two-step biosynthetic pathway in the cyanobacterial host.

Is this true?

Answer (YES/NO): NO